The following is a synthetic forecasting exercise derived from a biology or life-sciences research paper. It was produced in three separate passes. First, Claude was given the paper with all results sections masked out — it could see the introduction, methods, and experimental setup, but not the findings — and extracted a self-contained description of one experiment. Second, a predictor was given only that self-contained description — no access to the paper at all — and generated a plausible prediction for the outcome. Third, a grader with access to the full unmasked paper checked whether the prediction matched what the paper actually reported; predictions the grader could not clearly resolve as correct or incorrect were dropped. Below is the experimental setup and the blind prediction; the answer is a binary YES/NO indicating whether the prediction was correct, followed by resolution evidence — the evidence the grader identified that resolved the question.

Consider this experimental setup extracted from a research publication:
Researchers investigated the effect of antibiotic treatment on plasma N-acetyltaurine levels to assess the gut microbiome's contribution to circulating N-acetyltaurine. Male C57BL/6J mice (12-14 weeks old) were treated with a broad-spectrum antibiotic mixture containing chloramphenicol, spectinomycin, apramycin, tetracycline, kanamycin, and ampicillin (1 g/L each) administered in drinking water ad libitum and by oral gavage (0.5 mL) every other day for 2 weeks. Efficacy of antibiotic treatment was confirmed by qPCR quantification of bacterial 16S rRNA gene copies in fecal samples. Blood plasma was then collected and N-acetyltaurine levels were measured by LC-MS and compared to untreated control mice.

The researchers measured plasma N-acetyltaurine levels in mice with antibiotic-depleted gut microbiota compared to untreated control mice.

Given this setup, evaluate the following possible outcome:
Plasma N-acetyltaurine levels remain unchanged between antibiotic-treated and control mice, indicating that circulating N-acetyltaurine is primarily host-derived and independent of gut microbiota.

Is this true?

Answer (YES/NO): NO